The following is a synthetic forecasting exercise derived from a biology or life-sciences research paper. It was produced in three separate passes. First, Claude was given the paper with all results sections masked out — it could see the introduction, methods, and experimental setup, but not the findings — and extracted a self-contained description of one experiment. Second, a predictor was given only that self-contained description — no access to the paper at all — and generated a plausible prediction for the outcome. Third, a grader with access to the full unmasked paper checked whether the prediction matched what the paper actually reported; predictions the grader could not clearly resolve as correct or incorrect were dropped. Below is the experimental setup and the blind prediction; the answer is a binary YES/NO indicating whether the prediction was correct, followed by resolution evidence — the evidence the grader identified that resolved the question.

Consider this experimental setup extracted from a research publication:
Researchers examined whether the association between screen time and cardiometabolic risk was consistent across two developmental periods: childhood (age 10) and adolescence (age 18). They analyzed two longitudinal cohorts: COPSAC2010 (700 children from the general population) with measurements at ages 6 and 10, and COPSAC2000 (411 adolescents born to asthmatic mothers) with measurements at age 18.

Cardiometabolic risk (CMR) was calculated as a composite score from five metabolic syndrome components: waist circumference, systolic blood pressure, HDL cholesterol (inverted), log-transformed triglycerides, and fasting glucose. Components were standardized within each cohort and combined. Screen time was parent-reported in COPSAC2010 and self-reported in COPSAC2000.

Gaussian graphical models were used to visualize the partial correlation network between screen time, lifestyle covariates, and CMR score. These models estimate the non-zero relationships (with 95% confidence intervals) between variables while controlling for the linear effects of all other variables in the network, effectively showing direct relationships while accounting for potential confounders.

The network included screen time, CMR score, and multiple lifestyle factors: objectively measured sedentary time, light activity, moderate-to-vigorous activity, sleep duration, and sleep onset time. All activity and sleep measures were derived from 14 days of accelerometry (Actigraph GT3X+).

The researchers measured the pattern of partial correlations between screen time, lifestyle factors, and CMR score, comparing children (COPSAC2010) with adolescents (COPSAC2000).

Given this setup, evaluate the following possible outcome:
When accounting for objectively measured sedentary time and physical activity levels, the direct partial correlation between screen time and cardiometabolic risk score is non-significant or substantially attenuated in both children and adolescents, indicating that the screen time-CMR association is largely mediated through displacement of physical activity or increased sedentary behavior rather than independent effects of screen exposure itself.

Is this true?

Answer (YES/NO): NO